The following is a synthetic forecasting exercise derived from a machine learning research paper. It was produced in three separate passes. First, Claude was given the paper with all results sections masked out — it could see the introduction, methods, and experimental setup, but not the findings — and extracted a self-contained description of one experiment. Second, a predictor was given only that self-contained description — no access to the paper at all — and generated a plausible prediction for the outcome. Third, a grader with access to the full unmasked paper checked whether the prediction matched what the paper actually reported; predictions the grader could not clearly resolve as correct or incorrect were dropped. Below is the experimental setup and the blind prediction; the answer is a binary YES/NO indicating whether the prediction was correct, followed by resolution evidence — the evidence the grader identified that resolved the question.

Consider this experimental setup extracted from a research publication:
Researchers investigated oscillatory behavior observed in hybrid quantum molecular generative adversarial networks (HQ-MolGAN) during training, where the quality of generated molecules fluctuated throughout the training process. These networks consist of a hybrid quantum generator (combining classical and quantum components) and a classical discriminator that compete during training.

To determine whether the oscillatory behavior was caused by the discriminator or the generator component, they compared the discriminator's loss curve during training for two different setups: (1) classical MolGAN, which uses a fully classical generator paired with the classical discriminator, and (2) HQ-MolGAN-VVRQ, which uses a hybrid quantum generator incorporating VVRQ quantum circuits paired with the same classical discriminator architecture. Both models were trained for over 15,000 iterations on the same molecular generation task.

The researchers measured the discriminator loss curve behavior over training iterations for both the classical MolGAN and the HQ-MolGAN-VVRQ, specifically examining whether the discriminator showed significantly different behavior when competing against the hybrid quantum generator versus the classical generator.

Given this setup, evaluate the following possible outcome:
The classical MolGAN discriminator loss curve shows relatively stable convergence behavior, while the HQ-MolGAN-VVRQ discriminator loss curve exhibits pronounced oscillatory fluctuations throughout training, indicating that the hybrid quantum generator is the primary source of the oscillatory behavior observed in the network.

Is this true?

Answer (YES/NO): NO